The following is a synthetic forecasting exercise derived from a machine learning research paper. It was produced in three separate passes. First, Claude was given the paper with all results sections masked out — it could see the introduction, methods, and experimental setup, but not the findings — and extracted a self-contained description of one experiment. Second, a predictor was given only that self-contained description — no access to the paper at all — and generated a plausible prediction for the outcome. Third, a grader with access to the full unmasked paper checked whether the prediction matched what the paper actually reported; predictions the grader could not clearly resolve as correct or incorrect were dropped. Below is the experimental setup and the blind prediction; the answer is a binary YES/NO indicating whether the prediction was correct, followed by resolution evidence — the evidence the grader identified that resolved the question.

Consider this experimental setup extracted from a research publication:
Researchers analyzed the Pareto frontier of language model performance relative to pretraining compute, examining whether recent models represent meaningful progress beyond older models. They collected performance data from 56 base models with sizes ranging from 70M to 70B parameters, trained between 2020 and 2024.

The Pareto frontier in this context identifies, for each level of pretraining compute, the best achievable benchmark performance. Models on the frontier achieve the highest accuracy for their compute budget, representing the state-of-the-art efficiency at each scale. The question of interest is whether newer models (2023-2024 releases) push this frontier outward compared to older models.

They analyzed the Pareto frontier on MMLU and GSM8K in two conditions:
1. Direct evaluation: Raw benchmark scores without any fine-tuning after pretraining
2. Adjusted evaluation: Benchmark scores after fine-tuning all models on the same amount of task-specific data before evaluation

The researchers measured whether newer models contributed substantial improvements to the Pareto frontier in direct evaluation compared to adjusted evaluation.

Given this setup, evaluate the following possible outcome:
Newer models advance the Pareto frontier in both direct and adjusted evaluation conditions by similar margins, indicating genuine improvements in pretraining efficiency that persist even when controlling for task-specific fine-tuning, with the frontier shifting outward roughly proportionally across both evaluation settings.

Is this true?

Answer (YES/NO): NO